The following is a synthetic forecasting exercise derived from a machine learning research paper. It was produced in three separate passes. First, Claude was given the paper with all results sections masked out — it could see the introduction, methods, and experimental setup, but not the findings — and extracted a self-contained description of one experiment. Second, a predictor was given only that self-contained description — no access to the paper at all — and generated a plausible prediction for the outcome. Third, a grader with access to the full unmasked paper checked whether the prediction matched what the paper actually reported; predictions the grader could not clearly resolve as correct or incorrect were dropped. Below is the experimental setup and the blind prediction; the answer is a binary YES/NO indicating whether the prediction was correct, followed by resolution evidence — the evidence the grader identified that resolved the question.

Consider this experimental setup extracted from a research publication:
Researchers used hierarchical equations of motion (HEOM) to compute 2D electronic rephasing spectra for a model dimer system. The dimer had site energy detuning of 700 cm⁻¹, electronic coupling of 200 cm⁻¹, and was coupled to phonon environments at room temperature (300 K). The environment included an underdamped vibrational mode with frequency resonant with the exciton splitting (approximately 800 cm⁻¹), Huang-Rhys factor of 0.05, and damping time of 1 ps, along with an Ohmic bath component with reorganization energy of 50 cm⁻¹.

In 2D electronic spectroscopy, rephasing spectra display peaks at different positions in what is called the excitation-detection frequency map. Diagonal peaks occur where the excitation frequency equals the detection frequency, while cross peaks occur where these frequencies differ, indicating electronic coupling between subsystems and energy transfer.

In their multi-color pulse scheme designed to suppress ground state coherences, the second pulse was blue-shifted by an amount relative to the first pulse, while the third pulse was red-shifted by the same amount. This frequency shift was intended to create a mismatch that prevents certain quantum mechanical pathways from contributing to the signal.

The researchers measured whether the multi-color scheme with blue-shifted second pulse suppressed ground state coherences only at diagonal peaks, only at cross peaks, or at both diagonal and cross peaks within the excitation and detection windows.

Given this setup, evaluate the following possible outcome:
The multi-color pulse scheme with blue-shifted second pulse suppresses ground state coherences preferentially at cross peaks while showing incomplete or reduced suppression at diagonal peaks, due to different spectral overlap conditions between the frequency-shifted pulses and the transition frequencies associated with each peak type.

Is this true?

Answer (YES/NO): NO